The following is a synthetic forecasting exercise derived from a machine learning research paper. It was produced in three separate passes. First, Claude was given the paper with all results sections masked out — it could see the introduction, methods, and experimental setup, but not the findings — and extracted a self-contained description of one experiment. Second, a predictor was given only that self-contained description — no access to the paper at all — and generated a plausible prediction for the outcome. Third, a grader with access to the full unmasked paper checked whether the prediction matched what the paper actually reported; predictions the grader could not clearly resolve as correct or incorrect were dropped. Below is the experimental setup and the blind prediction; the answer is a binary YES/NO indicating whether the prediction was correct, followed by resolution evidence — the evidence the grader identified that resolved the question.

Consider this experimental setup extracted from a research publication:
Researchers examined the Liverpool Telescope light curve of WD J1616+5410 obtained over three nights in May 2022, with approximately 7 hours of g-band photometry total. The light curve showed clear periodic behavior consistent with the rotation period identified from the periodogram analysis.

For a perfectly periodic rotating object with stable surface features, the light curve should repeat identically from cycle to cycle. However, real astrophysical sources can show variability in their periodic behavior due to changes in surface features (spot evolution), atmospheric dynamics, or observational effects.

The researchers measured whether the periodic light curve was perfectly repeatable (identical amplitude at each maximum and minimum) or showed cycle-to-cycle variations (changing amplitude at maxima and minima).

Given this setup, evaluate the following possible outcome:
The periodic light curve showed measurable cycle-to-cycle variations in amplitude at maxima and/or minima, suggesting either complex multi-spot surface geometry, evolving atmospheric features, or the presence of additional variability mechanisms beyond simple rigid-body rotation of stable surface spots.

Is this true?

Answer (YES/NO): YES